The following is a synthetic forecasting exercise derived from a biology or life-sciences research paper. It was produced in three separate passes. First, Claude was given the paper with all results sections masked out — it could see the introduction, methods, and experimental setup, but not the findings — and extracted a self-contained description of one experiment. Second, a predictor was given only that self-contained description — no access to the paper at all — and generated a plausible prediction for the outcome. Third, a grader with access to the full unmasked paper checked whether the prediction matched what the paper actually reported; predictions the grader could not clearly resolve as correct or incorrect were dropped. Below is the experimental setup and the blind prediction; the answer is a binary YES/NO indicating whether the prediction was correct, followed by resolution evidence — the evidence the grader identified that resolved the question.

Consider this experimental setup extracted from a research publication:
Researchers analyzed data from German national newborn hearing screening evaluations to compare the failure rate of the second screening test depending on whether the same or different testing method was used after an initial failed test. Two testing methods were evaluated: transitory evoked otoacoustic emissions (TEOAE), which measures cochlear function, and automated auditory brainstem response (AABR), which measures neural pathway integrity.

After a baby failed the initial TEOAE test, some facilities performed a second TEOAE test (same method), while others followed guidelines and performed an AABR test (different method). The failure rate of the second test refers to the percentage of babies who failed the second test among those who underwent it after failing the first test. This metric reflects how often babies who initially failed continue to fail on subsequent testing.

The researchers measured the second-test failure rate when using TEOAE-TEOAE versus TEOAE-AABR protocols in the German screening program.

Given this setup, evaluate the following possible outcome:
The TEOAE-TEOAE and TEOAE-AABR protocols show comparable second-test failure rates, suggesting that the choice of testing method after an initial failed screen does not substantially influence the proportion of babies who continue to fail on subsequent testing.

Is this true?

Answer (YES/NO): NO